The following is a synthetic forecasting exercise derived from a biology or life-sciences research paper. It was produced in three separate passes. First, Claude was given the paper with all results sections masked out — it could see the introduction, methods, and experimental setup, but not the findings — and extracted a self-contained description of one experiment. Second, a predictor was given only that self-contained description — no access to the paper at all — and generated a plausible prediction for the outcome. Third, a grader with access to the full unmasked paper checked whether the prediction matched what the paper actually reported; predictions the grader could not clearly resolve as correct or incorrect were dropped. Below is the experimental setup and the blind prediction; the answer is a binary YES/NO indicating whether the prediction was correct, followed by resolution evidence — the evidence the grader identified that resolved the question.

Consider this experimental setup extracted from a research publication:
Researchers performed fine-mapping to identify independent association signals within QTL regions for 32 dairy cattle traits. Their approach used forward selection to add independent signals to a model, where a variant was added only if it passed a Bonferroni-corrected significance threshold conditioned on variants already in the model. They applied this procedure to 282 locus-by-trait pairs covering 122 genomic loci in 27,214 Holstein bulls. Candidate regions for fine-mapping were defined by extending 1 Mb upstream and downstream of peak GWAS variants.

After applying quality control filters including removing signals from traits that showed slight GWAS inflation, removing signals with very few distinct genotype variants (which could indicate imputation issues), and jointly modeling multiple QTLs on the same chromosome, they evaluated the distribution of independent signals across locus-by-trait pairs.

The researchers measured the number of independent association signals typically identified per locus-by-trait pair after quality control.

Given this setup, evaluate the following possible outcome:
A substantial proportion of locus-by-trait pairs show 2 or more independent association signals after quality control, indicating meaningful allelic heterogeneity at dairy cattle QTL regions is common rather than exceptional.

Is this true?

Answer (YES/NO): YES